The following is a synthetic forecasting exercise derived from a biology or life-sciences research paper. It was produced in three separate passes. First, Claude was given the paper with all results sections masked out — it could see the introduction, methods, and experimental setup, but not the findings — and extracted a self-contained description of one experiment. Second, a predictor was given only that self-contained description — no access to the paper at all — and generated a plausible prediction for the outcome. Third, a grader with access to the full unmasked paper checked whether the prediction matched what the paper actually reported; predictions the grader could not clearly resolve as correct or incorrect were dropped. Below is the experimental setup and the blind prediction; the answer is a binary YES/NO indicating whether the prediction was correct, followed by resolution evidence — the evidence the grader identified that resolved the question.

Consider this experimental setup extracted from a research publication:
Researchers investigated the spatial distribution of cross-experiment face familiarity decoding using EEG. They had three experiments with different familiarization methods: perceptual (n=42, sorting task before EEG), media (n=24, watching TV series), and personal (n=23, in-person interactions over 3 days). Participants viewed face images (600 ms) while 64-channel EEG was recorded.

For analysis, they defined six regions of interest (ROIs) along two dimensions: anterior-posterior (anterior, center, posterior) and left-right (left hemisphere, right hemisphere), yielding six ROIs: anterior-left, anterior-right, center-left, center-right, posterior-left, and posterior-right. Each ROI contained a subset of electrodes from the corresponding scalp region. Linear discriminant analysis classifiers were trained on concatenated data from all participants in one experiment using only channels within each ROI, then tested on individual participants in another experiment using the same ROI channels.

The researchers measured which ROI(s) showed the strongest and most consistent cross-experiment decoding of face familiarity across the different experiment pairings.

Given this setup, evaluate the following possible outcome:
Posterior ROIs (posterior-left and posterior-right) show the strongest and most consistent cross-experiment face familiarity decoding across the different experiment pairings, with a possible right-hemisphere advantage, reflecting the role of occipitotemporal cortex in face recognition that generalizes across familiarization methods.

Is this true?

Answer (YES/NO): NO